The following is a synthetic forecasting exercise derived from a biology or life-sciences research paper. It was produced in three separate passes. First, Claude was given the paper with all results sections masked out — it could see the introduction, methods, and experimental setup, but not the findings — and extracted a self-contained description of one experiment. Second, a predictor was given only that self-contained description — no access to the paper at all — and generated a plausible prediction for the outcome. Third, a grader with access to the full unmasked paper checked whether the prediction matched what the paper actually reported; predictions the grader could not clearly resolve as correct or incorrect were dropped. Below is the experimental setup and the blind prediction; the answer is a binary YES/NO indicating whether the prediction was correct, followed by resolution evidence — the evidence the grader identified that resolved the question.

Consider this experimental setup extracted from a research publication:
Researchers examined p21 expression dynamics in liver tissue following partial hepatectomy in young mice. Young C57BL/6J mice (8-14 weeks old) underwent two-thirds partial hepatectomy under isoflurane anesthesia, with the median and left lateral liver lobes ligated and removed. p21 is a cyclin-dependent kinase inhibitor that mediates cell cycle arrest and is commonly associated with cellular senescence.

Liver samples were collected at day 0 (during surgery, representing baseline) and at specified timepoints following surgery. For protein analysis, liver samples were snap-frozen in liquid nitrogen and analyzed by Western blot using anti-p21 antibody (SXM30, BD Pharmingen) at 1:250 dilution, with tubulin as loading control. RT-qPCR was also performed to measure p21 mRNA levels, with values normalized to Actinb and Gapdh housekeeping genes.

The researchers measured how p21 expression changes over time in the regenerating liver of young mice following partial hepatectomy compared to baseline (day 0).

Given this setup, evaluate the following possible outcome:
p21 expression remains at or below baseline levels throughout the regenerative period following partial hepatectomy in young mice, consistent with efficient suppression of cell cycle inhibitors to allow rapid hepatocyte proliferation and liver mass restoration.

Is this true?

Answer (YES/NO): NO